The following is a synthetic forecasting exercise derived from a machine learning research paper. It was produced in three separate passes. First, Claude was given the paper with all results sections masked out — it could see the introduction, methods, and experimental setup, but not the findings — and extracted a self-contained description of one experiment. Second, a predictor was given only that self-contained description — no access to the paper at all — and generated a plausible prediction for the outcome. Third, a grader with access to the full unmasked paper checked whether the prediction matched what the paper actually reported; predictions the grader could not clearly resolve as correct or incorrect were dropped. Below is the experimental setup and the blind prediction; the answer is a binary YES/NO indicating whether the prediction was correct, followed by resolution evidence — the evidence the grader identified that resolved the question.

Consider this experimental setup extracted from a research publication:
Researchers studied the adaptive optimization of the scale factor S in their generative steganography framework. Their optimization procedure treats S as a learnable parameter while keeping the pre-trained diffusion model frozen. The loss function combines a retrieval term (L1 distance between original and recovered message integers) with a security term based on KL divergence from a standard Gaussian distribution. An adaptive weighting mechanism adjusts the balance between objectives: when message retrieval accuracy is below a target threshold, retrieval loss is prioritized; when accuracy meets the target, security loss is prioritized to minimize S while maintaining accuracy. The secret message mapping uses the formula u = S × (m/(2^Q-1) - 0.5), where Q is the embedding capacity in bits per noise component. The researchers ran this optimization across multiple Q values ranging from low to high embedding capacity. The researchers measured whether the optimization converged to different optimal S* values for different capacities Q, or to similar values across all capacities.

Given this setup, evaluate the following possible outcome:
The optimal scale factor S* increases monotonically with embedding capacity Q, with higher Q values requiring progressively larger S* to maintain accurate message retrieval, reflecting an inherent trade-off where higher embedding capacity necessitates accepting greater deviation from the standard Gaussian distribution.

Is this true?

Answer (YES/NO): YES